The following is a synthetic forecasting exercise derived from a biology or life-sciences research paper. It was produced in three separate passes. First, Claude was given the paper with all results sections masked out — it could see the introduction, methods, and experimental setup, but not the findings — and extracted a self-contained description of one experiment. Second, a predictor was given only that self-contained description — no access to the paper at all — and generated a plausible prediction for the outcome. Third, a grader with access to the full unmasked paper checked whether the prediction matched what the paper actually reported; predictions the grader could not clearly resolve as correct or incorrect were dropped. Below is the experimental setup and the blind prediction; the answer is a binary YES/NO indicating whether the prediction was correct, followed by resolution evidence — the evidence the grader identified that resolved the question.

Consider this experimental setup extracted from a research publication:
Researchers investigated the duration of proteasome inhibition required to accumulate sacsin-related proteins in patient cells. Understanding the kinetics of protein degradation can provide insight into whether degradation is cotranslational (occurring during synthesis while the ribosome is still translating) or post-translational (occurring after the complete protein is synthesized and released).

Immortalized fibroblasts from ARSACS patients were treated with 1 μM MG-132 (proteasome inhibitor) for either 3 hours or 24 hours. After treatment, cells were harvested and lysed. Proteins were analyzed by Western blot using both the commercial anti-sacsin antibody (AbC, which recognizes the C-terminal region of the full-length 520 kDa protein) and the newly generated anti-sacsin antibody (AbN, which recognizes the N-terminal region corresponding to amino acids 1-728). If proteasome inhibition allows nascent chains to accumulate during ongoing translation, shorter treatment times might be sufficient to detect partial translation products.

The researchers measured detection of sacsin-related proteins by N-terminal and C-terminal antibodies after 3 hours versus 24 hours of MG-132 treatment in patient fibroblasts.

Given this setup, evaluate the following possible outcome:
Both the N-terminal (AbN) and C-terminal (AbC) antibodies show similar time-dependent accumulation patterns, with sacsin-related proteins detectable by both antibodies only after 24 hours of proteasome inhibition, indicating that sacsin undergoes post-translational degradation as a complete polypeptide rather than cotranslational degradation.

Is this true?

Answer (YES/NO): NO